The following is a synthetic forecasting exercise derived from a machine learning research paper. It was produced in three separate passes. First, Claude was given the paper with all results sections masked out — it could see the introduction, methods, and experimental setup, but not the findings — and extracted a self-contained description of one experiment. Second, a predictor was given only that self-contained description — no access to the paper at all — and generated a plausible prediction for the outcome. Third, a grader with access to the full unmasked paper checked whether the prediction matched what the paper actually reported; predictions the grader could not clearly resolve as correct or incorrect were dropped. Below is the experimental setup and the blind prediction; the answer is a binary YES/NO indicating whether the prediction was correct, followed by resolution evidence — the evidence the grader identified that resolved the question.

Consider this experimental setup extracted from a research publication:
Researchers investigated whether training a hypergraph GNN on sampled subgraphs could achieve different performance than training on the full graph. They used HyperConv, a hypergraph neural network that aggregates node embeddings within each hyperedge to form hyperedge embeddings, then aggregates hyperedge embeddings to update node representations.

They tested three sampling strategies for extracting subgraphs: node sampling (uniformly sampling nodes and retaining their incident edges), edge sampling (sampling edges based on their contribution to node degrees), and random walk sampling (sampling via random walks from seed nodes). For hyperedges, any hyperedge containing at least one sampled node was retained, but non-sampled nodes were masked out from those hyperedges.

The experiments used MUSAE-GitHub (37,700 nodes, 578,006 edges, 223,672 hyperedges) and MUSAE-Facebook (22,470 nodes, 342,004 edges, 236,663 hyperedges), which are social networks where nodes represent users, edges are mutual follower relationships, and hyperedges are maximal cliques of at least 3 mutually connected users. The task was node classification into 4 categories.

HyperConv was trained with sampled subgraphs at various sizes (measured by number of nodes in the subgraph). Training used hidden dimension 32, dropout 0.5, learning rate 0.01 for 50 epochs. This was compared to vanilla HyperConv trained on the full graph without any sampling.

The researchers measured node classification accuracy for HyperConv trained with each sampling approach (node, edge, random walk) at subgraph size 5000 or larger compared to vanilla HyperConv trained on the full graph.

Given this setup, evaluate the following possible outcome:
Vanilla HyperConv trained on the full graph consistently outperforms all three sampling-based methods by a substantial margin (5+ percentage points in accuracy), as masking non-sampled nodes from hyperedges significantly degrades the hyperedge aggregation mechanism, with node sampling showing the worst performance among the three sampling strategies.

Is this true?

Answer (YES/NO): NO